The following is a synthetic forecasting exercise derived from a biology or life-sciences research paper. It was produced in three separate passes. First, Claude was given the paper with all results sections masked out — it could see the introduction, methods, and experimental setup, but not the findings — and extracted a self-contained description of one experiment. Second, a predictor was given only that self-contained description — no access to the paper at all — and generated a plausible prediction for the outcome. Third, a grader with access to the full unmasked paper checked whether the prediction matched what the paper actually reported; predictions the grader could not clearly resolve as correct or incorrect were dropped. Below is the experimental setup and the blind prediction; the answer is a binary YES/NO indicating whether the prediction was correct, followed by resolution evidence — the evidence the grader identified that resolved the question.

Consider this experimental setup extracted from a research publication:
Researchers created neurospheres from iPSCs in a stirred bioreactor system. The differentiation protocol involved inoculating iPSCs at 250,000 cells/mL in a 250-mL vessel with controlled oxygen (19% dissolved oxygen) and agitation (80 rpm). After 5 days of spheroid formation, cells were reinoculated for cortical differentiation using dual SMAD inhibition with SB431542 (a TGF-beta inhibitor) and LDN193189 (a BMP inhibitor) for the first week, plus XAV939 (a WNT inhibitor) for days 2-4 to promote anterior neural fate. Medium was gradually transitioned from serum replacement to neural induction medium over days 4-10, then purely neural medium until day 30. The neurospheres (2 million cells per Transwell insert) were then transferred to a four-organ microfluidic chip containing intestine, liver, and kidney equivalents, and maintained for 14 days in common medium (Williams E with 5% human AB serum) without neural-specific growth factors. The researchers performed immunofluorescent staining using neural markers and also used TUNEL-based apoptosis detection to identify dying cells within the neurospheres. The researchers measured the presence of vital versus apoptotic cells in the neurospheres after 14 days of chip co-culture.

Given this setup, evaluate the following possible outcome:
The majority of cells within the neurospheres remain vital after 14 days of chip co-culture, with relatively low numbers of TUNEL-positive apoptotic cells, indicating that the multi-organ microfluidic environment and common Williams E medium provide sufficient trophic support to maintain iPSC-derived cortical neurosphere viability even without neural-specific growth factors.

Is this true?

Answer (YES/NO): NO